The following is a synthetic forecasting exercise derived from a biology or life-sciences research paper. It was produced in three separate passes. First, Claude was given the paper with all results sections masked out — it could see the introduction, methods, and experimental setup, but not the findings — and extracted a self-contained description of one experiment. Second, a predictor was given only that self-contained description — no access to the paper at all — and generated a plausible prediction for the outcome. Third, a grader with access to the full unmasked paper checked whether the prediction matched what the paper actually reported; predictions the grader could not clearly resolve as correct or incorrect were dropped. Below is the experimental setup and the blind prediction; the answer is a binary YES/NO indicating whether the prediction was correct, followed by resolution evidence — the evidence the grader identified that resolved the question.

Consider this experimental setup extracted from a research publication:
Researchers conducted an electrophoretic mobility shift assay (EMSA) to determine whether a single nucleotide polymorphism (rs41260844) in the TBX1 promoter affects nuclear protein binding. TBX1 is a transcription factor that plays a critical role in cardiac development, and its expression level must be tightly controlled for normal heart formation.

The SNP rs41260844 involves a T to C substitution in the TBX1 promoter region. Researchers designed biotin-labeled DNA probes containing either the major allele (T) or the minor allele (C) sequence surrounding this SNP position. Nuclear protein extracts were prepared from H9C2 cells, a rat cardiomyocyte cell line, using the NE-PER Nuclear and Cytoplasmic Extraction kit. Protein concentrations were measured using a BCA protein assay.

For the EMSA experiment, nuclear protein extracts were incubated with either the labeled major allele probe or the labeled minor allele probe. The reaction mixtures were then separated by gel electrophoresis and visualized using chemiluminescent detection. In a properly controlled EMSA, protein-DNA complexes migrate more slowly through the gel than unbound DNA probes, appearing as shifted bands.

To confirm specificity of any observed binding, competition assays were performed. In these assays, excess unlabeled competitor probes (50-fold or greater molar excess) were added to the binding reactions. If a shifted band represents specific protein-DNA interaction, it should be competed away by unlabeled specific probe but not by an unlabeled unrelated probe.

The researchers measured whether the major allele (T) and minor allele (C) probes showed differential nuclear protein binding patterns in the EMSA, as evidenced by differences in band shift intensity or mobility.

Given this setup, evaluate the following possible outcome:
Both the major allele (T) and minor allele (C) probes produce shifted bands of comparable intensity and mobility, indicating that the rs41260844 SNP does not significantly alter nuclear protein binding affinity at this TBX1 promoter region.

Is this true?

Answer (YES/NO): NO